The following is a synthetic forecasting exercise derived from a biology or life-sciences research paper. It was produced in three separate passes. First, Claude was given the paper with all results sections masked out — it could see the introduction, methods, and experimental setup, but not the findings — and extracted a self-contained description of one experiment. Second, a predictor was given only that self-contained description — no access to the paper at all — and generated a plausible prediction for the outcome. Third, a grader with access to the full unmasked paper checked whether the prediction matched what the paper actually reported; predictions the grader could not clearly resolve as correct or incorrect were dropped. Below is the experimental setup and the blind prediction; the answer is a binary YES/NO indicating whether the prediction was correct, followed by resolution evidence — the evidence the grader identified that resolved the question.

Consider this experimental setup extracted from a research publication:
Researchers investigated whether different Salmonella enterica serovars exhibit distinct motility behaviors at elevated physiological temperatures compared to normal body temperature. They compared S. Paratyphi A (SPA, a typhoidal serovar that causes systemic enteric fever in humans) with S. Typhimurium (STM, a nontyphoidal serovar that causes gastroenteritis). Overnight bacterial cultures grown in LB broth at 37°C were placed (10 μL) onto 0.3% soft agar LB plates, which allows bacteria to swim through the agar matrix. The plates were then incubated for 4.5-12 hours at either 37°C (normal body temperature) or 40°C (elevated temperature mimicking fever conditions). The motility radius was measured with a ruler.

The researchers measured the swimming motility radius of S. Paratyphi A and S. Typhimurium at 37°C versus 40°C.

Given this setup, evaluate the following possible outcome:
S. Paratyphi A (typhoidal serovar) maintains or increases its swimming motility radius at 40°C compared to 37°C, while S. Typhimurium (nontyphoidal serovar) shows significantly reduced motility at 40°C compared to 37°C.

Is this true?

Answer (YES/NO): NO